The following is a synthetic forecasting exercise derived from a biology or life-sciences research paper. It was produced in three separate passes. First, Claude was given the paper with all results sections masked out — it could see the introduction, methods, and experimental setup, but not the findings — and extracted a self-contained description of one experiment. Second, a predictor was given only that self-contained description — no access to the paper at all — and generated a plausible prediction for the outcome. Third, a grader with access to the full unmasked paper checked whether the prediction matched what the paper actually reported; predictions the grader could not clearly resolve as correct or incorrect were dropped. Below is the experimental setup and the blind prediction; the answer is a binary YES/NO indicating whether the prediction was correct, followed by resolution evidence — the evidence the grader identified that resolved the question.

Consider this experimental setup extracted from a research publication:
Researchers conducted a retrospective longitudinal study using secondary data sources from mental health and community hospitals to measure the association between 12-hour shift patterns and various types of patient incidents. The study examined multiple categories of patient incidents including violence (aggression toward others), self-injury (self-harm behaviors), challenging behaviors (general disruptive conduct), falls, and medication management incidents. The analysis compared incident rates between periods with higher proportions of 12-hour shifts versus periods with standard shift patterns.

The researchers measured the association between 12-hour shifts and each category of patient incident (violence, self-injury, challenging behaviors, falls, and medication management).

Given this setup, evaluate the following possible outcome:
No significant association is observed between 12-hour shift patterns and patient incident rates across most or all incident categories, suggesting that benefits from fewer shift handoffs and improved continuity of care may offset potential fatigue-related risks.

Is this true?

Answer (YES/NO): NO